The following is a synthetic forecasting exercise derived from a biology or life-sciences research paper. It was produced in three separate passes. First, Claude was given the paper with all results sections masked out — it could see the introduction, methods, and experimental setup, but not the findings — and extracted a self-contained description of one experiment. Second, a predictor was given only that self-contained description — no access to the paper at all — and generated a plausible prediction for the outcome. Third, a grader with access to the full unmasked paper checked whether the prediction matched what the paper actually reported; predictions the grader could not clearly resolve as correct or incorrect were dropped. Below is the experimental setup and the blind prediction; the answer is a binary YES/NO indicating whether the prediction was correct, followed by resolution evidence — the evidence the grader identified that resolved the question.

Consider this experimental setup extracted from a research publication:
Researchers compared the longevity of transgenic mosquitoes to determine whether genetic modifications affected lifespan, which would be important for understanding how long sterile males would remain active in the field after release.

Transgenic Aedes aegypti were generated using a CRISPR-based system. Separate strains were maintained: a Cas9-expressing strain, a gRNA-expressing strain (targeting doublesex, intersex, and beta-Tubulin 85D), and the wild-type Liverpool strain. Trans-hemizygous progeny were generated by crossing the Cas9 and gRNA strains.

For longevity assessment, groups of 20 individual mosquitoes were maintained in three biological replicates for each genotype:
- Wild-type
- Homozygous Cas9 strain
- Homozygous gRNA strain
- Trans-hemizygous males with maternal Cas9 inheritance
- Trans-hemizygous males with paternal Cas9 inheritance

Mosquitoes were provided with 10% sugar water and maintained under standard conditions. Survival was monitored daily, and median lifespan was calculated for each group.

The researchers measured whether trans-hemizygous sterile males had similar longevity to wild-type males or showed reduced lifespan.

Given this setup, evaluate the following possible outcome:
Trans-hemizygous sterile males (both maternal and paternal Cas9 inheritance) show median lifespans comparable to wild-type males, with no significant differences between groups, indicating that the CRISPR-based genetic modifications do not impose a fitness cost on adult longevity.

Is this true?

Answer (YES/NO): YES